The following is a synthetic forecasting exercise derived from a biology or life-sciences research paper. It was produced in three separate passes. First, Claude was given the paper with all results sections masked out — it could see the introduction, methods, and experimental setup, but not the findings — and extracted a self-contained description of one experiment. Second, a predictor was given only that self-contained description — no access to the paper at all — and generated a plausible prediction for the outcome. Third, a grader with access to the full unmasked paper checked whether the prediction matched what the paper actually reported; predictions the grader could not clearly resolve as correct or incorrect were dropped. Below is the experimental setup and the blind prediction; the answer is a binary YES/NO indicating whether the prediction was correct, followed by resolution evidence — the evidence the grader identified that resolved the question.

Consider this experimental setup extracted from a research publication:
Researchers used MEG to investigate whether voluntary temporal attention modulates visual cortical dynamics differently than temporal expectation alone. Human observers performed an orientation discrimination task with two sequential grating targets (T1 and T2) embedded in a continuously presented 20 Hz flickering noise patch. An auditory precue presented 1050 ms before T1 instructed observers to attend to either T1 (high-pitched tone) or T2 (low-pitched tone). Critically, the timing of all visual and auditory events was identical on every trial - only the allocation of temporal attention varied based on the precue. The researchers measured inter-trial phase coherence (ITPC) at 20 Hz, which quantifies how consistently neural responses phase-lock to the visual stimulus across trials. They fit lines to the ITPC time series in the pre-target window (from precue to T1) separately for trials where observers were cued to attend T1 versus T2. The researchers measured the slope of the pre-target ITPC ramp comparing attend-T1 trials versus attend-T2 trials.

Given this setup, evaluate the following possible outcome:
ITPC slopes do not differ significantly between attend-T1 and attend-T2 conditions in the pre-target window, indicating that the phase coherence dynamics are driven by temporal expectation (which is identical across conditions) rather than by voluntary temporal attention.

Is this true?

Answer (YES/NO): NO